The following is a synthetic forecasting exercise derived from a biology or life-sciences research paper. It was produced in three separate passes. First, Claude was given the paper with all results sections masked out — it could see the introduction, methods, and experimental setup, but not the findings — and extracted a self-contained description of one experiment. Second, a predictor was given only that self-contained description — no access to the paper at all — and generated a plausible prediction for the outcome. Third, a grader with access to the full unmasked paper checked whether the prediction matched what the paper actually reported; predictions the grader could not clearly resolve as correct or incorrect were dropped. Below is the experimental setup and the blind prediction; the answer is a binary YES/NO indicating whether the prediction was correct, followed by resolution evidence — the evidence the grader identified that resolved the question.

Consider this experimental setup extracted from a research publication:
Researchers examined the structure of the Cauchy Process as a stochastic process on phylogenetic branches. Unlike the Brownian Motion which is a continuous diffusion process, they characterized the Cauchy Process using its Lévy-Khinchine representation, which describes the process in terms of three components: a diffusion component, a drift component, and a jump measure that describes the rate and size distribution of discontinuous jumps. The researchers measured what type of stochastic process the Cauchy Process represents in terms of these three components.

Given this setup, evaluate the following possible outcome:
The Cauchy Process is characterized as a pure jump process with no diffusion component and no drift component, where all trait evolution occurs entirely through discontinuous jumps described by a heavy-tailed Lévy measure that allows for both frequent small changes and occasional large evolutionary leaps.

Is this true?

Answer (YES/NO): YES